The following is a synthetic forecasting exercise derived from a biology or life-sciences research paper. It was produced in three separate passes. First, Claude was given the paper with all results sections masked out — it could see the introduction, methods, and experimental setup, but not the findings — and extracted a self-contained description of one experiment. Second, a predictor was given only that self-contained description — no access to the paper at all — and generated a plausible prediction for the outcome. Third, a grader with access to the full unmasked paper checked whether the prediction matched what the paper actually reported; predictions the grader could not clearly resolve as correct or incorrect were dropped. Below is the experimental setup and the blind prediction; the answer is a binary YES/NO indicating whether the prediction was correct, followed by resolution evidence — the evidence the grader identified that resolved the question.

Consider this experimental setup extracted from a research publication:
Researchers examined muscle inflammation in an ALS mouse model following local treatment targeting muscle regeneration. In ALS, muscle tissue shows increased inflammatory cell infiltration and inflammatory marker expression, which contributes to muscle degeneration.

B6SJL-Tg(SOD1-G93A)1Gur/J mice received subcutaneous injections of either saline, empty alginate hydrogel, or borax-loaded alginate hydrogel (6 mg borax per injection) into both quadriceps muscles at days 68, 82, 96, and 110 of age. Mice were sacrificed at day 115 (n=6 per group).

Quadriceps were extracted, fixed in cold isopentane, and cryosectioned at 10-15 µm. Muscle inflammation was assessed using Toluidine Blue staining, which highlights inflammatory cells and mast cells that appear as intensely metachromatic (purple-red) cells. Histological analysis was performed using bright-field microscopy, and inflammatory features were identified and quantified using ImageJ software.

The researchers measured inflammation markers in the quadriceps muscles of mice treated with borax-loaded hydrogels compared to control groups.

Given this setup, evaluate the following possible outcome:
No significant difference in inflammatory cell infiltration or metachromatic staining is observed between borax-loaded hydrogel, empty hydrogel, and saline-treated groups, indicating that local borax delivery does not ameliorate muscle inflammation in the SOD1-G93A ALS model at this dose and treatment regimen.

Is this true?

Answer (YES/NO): NO